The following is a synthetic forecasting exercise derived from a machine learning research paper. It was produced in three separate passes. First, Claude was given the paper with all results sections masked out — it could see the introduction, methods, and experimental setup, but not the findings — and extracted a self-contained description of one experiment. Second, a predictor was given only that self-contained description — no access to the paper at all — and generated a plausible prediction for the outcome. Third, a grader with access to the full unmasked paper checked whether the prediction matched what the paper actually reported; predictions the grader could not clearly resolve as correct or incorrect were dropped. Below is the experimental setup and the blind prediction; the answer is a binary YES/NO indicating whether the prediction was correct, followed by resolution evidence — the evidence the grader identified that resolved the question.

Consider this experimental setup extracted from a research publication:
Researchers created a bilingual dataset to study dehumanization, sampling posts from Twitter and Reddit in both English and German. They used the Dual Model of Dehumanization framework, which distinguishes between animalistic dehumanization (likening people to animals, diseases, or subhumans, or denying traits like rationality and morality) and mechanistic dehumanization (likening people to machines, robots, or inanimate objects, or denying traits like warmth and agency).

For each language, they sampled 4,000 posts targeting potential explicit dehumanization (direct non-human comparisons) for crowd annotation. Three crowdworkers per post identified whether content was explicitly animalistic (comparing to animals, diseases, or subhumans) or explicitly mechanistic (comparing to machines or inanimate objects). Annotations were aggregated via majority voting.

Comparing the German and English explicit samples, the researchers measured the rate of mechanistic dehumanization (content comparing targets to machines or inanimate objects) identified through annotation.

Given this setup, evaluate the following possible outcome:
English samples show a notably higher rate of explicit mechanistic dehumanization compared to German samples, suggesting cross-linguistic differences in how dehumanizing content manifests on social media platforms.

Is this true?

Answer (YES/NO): YES